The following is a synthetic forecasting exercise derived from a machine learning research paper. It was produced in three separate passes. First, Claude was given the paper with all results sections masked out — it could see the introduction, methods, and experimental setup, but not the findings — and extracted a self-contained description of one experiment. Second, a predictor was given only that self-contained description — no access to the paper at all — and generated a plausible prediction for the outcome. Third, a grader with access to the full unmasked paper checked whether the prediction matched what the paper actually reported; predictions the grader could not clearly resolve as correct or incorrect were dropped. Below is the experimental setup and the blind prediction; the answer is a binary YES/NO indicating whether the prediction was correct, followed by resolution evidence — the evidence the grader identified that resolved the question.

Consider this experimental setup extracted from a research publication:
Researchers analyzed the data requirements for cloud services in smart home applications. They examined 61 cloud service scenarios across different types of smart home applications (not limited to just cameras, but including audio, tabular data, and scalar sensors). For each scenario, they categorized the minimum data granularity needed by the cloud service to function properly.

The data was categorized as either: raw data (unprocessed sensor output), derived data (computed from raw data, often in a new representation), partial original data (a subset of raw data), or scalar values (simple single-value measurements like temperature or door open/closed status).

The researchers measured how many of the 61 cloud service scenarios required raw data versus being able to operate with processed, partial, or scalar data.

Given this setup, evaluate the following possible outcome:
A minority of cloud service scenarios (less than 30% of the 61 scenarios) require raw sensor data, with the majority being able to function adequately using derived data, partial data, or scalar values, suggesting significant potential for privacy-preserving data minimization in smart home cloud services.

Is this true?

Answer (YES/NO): NO